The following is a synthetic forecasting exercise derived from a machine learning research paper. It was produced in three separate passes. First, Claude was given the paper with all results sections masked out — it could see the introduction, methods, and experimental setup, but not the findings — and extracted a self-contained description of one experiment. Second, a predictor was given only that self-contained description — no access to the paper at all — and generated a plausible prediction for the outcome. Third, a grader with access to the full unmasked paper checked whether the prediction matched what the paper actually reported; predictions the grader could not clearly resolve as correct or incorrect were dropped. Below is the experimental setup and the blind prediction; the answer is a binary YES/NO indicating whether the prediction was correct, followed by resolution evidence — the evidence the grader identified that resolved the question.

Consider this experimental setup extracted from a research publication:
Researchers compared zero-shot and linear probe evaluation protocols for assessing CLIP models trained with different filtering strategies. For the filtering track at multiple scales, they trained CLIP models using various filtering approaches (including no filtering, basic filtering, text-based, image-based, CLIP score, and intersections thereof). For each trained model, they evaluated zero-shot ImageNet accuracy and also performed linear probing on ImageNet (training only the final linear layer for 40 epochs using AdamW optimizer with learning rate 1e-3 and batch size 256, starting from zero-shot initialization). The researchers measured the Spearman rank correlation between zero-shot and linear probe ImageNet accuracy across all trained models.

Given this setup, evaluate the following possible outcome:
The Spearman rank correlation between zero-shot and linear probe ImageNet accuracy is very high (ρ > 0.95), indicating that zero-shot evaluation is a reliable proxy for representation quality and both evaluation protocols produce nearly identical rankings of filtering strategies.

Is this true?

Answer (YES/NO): YES